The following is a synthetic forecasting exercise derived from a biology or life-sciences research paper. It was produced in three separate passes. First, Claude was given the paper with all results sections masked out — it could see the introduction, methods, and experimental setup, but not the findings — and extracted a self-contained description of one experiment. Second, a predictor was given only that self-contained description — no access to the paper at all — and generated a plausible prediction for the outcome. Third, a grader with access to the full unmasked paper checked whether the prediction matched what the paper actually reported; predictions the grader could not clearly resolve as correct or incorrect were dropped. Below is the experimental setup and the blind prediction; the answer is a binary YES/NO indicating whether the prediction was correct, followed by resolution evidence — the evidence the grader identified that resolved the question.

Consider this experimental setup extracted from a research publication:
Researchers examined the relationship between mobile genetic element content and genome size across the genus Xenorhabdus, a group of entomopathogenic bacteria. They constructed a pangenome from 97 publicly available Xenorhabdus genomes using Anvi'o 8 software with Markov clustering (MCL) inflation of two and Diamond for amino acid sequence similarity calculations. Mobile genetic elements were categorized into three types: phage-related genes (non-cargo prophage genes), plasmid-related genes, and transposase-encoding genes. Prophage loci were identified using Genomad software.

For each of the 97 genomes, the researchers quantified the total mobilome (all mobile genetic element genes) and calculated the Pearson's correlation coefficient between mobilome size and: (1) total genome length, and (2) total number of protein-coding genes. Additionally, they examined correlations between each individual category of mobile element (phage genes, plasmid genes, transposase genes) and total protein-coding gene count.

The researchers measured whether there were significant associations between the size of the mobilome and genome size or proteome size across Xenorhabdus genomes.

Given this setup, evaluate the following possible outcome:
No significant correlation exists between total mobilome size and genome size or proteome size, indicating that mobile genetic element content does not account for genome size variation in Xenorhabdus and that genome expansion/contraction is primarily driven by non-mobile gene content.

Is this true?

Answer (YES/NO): NO